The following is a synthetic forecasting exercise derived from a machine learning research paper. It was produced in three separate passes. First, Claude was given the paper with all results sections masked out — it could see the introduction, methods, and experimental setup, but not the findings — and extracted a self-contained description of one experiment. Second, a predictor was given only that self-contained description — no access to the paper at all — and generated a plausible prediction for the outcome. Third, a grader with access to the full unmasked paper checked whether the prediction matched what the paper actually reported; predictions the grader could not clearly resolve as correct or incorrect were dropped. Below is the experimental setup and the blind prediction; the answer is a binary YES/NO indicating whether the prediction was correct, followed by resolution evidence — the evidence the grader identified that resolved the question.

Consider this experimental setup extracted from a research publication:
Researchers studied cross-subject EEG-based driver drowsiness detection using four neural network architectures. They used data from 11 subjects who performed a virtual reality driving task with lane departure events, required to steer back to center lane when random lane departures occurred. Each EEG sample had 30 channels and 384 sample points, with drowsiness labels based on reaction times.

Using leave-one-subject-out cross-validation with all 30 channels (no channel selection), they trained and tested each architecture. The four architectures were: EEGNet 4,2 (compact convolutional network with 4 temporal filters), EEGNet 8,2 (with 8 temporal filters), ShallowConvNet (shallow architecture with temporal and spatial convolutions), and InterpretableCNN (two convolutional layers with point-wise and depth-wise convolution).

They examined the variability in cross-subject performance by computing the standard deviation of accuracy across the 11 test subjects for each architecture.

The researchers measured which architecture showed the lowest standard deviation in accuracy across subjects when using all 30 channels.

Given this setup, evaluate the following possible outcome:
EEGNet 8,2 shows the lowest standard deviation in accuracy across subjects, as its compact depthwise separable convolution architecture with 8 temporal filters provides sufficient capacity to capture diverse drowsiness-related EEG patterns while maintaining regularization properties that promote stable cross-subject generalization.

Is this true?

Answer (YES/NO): NO